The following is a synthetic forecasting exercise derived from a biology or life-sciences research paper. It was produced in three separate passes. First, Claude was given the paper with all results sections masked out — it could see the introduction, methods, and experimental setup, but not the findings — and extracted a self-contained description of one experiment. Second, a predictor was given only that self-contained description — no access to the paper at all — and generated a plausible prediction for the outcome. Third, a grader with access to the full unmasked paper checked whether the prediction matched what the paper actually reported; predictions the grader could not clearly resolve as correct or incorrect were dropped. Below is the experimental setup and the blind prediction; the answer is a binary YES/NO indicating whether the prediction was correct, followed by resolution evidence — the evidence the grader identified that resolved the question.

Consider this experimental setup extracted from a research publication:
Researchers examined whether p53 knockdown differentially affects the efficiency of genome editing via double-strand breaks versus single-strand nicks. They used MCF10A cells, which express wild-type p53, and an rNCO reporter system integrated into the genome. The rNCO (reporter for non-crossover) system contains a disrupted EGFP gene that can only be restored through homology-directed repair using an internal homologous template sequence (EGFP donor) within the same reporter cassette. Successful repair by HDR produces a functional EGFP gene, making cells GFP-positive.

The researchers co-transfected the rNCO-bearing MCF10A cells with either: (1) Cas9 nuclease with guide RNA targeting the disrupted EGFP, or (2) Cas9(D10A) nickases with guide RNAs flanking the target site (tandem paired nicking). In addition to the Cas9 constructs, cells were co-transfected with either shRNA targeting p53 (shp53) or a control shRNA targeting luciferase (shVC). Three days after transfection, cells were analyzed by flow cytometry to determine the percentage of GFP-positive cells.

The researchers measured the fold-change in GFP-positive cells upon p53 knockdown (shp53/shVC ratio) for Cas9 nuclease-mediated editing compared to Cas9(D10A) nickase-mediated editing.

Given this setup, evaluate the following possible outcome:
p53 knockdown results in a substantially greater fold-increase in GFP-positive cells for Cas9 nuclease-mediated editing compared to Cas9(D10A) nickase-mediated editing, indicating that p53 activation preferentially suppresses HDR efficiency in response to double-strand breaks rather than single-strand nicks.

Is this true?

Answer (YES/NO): YES